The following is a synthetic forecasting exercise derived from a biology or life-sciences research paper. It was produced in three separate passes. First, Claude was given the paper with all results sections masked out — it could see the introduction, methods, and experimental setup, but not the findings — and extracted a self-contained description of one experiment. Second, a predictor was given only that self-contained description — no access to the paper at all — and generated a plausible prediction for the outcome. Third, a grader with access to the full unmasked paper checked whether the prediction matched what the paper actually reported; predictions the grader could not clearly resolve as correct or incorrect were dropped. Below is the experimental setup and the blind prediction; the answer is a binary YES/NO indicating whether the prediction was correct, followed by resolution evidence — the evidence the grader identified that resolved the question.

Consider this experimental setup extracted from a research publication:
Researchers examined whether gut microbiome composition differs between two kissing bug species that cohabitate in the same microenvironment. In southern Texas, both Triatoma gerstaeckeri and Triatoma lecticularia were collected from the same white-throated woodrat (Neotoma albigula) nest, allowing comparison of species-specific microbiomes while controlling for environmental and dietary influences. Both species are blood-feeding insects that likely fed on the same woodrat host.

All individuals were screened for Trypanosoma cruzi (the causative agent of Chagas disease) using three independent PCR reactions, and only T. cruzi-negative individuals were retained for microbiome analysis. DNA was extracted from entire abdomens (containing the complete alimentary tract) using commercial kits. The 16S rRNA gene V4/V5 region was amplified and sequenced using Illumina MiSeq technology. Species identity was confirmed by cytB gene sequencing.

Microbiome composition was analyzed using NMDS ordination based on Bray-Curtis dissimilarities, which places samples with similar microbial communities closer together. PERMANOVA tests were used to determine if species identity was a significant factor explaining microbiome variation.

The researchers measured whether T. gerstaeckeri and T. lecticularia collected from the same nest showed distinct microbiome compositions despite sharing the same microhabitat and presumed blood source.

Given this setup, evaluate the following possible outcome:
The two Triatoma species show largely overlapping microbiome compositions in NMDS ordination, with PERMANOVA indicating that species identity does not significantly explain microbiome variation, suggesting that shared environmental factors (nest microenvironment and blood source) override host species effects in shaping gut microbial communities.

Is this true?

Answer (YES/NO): NO